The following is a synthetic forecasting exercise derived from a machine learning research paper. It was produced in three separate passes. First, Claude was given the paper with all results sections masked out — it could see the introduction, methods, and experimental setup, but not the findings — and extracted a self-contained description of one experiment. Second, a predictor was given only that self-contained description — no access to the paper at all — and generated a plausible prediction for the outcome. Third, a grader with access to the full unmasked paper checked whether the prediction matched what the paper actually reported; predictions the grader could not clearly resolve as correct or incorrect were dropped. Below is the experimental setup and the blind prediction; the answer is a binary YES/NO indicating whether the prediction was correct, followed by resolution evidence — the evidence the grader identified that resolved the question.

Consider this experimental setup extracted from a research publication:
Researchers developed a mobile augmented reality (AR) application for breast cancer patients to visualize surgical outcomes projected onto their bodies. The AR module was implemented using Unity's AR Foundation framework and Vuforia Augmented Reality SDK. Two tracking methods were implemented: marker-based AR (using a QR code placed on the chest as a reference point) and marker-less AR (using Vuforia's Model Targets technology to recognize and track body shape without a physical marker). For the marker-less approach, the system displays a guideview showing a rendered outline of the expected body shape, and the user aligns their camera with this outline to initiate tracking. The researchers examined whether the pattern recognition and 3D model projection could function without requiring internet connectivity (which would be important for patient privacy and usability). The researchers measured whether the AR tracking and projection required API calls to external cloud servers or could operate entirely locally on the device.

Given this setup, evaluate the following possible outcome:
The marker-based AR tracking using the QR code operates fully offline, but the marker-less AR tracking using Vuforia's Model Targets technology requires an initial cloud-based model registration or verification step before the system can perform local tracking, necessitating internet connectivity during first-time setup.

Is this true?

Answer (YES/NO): NO